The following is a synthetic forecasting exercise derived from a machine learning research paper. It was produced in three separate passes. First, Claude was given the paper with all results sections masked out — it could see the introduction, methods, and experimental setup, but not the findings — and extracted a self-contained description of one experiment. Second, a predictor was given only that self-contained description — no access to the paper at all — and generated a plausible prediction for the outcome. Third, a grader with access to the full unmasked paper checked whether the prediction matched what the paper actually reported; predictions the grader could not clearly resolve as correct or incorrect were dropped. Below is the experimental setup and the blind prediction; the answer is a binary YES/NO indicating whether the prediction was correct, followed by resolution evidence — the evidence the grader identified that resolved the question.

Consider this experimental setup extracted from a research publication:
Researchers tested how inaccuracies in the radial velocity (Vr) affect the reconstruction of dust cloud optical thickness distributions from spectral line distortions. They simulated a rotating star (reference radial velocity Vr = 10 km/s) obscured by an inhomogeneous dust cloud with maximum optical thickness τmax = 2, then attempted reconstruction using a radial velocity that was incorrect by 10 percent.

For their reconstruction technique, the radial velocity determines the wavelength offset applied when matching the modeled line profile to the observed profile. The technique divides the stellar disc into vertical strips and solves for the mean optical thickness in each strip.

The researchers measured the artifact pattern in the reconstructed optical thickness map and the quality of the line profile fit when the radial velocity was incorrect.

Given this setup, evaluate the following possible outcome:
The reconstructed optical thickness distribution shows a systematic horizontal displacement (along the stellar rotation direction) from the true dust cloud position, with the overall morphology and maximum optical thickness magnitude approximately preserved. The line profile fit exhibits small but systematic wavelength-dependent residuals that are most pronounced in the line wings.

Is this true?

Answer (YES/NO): NO